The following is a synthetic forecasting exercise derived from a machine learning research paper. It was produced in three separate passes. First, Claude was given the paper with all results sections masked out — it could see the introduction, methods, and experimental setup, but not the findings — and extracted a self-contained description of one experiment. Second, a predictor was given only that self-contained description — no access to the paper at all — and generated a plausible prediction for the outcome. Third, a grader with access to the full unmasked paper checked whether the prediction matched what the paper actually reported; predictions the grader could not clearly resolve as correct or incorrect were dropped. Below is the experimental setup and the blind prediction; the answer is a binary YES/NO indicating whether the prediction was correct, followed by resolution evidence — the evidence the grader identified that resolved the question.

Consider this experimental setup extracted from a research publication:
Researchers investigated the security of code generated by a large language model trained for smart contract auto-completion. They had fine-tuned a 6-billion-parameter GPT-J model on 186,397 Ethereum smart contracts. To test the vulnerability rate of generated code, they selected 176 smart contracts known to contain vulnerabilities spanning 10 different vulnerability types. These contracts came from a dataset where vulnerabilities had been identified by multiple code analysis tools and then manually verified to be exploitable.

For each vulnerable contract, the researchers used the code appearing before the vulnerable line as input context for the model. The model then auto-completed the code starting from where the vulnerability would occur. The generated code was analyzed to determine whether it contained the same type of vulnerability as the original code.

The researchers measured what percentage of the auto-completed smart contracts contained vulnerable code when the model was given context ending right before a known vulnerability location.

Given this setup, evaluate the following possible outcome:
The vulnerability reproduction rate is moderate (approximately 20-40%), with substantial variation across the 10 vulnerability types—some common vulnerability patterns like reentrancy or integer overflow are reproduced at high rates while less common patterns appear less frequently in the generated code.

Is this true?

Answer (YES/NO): NO